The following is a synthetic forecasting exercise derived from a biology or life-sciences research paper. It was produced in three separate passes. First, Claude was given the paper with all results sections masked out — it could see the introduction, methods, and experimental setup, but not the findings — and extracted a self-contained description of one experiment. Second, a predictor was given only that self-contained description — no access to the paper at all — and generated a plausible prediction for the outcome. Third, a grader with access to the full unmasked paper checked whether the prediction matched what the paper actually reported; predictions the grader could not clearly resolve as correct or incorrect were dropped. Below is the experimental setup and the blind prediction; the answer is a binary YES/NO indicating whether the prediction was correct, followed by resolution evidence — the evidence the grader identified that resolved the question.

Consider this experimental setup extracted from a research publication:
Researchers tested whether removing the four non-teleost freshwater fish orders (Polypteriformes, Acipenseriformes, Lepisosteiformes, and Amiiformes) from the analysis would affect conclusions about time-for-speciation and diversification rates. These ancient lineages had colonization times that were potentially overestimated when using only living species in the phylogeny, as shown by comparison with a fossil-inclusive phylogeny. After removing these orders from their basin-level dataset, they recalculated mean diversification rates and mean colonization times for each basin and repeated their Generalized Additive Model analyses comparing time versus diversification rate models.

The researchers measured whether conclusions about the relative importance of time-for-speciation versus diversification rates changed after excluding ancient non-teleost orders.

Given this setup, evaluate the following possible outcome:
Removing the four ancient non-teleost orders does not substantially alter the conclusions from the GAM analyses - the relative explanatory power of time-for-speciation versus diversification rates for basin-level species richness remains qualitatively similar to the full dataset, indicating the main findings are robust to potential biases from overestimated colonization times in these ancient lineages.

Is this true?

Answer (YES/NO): YES